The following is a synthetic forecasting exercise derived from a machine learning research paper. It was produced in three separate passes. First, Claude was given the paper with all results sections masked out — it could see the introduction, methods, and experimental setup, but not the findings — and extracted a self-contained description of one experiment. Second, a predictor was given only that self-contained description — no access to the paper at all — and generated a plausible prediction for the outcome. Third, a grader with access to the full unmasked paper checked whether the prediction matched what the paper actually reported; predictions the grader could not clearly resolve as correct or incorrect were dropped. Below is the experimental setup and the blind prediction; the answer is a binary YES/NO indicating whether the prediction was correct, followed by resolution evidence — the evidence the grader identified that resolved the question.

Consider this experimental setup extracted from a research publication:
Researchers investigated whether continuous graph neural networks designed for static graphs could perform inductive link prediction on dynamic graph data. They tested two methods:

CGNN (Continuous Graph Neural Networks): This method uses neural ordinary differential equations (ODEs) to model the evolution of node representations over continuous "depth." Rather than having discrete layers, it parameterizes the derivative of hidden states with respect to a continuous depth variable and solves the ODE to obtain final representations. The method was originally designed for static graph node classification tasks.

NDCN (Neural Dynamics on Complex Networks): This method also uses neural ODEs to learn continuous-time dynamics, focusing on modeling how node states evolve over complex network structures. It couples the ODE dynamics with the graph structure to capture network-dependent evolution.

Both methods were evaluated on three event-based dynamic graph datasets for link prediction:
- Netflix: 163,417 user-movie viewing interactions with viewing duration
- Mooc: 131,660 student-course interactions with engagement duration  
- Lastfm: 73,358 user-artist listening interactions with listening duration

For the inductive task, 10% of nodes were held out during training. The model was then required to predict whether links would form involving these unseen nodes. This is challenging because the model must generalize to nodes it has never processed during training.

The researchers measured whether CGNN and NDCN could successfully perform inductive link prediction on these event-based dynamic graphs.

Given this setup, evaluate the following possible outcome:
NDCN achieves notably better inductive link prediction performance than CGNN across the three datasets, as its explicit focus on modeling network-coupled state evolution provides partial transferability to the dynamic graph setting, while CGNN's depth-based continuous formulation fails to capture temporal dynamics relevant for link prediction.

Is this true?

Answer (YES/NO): NO